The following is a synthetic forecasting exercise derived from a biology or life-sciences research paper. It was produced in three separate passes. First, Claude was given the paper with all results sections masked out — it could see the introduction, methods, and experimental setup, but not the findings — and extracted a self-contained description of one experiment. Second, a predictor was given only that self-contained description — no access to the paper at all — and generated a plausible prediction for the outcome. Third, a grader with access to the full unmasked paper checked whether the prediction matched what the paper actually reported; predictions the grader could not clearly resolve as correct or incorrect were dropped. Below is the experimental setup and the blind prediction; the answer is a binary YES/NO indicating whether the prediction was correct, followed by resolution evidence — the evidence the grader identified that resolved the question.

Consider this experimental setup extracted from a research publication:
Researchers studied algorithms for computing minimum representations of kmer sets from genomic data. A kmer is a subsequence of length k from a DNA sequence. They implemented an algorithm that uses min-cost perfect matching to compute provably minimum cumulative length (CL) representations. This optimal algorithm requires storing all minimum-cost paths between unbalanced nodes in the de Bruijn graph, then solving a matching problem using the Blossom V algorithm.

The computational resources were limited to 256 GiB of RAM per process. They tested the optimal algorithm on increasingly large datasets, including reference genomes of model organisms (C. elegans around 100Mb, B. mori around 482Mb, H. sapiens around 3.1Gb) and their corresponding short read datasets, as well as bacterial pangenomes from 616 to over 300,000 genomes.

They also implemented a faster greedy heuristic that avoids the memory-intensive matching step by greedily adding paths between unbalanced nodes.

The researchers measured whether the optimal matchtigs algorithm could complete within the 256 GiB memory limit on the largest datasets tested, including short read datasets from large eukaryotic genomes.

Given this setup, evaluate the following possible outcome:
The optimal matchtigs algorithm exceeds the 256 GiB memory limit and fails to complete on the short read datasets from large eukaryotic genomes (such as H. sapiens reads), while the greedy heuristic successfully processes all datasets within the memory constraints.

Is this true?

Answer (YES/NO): YES